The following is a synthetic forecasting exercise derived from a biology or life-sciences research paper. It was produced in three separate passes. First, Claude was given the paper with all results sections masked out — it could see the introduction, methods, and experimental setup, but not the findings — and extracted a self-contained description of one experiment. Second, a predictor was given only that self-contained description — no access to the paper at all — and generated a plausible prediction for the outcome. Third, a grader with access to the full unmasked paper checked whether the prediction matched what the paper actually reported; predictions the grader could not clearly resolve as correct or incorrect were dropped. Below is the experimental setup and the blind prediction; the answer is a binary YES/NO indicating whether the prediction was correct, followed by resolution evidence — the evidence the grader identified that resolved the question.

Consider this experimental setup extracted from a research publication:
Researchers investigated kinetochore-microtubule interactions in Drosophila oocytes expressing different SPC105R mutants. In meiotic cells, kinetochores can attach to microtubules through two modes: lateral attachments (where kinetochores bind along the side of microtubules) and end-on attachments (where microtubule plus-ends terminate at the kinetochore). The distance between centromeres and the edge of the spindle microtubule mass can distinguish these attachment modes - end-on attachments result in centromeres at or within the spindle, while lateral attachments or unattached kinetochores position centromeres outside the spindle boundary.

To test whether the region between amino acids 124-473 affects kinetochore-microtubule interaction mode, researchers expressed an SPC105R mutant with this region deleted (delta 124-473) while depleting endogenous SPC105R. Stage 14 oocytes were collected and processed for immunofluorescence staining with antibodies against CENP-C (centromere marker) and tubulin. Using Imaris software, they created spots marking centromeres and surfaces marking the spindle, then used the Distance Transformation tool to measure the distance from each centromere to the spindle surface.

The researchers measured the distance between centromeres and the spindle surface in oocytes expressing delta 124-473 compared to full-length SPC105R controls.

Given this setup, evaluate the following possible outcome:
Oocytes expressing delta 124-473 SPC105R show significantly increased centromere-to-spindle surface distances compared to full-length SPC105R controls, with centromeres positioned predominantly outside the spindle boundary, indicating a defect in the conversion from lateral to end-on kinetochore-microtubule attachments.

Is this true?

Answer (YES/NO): NO